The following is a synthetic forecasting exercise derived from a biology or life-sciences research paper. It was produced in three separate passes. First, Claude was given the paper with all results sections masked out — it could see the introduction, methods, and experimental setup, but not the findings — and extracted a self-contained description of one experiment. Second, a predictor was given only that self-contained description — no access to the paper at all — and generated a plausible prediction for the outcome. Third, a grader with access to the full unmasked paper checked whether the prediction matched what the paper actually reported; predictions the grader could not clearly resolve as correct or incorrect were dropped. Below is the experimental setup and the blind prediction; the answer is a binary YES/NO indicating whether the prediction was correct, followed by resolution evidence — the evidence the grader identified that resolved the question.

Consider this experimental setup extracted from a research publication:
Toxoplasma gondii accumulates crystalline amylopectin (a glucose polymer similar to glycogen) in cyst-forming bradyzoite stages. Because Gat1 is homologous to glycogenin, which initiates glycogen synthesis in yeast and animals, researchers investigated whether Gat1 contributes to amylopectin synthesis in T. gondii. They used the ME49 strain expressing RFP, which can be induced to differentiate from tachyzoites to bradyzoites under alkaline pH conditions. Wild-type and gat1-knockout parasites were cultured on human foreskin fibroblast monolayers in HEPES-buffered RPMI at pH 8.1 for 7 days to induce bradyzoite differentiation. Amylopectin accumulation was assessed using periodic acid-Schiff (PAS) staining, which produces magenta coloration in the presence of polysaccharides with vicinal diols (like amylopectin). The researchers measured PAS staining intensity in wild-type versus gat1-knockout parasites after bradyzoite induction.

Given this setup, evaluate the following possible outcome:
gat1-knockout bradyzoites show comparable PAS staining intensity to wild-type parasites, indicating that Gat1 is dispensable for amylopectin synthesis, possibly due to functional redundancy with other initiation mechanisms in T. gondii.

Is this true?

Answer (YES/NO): YES